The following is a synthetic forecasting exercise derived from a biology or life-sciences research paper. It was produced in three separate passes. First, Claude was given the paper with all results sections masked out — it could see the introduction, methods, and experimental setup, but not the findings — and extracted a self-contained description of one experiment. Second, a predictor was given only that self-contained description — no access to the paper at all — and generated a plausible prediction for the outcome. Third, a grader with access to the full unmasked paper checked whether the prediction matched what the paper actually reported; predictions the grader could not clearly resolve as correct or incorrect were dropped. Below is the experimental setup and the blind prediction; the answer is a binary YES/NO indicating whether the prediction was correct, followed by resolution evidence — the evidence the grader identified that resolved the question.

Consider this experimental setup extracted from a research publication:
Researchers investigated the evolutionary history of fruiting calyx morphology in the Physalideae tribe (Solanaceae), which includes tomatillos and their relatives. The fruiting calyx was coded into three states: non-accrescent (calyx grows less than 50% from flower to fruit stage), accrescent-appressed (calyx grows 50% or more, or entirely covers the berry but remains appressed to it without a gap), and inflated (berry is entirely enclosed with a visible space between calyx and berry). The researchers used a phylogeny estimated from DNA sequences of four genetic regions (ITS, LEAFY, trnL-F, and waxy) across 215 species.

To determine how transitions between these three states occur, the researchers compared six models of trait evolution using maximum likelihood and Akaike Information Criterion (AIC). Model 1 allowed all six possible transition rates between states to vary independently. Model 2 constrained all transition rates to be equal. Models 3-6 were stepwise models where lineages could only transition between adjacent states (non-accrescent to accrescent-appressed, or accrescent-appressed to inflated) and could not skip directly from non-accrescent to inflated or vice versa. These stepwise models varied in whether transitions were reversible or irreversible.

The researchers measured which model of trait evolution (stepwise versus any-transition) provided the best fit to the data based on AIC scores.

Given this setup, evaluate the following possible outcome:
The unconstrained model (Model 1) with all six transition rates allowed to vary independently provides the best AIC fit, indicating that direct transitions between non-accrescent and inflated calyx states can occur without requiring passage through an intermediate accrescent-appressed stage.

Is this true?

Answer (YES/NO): NO